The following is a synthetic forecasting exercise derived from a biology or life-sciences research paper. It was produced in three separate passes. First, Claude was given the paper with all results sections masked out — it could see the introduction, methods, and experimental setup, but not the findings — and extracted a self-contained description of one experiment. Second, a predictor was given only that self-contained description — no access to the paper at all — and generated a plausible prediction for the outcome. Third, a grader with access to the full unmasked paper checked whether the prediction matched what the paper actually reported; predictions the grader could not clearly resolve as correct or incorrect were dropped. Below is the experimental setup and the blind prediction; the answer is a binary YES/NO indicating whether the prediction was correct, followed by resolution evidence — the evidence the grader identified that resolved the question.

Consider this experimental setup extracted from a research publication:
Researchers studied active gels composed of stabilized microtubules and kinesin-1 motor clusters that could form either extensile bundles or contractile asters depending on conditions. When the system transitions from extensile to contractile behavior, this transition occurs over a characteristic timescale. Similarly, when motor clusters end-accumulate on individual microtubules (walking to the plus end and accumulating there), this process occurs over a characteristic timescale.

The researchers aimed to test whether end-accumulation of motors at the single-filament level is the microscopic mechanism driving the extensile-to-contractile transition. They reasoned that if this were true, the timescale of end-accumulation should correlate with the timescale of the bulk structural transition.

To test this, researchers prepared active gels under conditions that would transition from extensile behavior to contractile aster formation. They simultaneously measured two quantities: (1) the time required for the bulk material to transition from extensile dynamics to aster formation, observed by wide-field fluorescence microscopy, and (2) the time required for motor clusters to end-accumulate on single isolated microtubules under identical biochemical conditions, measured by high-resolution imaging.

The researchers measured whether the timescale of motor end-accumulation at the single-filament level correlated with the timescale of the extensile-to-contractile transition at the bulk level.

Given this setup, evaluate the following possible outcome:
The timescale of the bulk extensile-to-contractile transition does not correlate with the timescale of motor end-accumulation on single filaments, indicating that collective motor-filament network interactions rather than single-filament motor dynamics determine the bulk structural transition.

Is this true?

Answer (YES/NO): NO